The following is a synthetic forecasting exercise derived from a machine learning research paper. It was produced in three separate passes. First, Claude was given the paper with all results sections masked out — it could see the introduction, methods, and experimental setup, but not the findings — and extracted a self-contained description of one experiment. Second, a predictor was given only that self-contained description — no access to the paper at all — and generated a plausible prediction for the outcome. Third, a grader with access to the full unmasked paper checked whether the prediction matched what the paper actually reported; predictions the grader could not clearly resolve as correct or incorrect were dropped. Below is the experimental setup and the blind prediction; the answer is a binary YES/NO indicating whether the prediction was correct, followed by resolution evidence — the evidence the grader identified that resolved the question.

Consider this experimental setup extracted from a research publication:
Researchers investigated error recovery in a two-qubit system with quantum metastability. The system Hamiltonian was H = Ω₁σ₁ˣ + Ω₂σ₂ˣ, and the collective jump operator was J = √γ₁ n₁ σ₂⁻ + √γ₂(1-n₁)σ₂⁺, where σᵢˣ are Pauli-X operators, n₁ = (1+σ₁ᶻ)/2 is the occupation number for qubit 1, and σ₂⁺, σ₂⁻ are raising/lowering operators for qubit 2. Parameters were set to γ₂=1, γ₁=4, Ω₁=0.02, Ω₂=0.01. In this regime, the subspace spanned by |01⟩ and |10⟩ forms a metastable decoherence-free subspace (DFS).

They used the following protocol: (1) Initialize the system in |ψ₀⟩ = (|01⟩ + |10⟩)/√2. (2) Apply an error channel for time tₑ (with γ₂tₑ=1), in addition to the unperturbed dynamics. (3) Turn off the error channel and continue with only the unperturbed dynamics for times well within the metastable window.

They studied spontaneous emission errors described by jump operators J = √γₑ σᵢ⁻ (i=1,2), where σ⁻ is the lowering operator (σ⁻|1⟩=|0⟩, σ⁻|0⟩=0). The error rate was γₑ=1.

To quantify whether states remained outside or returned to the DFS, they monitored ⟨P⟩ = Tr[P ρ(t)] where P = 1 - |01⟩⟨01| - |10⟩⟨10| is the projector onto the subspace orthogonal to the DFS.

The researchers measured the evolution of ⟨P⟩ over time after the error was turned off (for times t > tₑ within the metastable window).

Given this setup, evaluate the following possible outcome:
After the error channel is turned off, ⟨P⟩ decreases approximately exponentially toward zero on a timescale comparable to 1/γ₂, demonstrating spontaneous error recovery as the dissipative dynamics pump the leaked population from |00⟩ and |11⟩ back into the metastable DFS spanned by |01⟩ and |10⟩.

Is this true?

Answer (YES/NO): NO